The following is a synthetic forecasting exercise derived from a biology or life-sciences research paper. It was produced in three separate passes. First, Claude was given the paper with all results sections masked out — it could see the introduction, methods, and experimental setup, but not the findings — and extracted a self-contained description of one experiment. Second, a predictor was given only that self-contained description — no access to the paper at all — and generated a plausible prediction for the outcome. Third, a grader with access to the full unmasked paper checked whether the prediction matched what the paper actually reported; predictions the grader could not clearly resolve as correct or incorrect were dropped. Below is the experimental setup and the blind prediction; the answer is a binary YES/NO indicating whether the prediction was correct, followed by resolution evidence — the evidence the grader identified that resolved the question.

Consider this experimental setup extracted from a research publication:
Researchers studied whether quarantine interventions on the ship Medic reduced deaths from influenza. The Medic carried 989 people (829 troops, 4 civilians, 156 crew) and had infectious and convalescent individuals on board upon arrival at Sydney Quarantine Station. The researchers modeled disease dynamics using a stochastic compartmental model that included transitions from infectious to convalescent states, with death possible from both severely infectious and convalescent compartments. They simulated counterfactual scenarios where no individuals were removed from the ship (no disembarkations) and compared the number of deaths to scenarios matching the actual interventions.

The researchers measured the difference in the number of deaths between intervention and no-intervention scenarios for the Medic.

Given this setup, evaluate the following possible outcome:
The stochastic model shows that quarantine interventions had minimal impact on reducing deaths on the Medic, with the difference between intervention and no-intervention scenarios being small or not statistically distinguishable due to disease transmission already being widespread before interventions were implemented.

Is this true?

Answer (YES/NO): YES